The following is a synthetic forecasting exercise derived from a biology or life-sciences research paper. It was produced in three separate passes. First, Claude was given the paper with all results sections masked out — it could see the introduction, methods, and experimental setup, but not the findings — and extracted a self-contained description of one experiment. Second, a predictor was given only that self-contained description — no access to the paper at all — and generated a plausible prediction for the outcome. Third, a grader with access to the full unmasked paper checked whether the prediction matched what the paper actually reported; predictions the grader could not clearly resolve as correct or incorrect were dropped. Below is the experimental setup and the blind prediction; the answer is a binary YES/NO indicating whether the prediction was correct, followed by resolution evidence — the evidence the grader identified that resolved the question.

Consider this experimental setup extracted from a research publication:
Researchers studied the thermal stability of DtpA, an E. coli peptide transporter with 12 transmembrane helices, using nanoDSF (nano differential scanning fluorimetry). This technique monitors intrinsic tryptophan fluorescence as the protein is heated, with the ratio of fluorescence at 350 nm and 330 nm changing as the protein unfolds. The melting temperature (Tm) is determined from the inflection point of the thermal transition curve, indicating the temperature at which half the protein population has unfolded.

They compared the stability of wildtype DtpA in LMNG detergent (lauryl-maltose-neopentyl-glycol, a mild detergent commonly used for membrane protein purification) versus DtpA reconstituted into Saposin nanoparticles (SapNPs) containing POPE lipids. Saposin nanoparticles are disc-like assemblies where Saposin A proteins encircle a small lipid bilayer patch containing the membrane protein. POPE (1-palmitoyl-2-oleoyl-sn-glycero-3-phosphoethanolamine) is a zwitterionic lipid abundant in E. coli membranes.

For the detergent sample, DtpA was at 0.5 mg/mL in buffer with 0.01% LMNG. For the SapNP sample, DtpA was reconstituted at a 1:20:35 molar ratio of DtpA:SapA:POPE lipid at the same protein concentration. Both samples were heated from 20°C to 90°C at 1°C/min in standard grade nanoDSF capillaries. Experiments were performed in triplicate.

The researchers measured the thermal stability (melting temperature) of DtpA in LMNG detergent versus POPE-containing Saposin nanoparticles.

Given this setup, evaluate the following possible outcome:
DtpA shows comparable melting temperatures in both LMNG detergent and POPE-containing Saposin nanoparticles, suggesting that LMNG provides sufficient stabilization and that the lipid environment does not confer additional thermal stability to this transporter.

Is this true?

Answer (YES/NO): NO